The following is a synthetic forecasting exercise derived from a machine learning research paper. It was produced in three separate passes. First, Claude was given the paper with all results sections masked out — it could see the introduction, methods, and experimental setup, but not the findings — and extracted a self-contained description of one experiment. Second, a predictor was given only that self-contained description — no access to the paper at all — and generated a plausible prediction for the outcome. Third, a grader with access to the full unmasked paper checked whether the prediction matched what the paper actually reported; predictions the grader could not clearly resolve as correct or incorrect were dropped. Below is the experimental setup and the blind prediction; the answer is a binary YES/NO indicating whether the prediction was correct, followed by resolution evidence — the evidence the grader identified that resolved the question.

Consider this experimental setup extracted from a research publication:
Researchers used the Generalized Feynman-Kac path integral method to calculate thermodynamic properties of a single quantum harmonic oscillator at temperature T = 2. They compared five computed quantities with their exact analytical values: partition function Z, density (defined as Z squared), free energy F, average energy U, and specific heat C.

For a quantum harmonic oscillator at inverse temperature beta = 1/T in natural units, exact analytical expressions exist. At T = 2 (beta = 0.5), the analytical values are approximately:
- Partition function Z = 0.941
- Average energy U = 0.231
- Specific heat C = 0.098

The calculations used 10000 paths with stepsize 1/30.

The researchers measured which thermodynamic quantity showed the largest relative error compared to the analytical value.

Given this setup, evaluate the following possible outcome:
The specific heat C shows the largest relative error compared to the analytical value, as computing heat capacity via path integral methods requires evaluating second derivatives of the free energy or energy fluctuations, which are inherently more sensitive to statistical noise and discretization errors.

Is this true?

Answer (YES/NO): YES